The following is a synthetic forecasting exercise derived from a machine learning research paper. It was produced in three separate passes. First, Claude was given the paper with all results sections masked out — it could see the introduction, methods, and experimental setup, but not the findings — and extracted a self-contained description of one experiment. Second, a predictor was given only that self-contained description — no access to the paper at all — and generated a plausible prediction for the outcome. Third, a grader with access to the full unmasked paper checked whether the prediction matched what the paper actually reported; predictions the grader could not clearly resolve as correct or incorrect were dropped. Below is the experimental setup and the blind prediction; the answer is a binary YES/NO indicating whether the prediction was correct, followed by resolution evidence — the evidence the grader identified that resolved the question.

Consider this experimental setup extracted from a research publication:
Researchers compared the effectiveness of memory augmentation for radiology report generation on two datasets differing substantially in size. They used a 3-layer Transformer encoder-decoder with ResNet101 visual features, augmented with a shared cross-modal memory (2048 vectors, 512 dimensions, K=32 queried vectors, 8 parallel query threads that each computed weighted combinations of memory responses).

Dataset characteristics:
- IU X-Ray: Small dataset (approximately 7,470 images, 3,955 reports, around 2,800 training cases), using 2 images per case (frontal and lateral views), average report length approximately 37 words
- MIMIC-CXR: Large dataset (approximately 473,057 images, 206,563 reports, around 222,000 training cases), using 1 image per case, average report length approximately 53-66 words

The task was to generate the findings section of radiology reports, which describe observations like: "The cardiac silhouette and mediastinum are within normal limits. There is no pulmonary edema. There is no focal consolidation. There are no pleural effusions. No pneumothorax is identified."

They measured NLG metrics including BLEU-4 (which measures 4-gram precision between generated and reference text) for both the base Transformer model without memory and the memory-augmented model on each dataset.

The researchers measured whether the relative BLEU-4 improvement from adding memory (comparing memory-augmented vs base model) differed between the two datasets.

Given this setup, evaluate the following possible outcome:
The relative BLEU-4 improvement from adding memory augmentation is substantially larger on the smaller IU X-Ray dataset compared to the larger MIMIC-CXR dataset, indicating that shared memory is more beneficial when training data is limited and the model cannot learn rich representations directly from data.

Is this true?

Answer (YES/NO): NO